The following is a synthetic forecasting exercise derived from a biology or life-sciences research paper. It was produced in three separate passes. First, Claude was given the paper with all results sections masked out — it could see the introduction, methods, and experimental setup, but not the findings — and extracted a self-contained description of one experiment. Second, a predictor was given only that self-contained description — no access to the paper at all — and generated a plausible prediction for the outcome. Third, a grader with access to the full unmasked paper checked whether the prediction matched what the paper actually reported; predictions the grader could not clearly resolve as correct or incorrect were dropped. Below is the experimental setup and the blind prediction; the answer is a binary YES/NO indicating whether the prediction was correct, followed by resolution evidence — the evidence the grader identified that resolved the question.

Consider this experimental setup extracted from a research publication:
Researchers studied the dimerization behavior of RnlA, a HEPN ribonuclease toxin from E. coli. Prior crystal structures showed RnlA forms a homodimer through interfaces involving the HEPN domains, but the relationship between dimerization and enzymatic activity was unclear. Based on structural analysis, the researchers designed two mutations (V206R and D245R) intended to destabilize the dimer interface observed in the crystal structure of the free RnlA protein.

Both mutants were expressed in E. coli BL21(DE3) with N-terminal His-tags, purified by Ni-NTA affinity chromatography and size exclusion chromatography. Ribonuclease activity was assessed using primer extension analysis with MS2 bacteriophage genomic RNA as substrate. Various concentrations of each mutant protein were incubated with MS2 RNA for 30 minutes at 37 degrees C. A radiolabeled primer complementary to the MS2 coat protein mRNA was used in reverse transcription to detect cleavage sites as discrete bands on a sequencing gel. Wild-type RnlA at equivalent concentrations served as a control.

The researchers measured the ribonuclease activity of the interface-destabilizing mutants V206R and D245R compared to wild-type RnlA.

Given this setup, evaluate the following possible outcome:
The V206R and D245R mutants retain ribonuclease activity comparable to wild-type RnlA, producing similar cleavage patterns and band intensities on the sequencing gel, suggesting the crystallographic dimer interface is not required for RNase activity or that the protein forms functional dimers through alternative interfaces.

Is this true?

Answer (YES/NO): NO